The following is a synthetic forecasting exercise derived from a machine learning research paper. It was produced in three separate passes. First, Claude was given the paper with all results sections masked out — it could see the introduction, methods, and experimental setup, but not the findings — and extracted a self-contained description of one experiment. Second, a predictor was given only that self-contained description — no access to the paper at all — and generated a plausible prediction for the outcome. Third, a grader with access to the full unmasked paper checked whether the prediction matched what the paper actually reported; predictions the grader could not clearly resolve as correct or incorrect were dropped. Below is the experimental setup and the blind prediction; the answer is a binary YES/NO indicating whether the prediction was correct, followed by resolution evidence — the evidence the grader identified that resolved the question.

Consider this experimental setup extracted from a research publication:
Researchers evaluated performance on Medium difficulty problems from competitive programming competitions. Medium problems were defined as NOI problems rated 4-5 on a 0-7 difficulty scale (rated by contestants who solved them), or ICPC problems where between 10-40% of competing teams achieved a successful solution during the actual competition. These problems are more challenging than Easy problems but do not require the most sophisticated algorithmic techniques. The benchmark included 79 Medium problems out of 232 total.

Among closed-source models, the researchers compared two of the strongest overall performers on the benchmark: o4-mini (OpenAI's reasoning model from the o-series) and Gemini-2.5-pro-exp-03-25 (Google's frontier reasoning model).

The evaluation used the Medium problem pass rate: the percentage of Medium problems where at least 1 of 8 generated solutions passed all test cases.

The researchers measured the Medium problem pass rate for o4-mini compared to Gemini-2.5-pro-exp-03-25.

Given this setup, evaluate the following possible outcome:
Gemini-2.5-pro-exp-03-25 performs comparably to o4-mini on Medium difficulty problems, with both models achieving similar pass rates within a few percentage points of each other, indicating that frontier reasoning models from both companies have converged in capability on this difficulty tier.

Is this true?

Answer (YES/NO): NO